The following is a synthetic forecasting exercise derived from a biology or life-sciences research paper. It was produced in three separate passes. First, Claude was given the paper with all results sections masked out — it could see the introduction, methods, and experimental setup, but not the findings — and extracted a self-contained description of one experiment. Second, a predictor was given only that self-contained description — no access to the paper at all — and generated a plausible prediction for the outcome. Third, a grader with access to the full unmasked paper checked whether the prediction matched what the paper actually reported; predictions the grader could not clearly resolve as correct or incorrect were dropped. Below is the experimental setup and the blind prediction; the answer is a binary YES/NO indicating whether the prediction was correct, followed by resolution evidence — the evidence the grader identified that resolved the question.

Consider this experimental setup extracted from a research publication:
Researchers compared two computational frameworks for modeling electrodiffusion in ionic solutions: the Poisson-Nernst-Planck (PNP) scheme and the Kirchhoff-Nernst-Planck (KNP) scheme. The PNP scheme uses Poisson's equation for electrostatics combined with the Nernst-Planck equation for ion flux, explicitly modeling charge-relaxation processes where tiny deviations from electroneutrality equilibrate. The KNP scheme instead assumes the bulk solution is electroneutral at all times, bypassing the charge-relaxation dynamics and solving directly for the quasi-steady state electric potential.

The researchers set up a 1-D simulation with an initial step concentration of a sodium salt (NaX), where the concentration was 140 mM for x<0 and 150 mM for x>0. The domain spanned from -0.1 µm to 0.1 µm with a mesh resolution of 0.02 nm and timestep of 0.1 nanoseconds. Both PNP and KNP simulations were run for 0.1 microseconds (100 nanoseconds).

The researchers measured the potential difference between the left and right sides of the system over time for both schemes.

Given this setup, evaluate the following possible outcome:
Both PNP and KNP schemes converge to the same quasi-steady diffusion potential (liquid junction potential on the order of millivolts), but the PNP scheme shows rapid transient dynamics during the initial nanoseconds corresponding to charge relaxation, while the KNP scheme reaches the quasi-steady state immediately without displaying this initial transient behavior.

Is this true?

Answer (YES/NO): YES